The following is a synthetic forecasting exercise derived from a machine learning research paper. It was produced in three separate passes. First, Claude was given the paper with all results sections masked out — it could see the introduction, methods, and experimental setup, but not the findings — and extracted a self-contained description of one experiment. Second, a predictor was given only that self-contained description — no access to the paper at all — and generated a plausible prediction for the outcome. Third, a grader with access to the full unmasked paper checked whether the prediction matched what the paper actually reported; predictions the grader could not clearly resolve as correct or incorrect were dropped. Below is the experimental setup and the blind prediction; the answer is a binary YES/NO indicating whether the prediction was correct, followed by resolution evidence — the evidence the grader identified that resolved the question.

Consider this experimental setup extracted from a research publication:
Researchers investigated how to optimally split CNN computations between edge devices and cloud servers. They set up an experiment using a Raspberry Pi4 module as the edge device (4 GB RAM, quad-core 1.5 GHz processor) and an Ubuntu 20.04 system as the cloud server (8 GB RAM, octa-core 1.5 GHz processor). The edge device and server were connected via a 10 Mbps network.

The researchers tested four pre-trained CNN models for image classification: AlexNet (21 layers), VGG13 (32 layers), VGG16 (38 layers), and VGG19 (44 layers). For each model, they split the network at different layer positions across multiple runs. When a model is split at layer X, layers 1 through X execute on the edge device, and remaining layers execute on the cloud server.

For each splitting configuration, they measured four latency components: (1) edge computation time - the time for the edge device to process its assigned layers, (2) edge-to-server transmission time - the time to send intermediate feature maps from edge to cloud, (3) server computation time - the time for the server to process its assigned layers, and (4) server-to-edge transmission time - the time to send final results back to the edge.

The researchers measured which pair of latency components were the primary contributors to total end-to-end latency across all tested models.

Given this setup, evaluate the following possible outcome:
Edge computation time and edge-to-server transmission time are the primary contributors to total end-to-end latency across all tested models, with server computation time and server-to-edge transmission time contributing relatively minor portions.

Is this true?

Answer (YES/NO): YES